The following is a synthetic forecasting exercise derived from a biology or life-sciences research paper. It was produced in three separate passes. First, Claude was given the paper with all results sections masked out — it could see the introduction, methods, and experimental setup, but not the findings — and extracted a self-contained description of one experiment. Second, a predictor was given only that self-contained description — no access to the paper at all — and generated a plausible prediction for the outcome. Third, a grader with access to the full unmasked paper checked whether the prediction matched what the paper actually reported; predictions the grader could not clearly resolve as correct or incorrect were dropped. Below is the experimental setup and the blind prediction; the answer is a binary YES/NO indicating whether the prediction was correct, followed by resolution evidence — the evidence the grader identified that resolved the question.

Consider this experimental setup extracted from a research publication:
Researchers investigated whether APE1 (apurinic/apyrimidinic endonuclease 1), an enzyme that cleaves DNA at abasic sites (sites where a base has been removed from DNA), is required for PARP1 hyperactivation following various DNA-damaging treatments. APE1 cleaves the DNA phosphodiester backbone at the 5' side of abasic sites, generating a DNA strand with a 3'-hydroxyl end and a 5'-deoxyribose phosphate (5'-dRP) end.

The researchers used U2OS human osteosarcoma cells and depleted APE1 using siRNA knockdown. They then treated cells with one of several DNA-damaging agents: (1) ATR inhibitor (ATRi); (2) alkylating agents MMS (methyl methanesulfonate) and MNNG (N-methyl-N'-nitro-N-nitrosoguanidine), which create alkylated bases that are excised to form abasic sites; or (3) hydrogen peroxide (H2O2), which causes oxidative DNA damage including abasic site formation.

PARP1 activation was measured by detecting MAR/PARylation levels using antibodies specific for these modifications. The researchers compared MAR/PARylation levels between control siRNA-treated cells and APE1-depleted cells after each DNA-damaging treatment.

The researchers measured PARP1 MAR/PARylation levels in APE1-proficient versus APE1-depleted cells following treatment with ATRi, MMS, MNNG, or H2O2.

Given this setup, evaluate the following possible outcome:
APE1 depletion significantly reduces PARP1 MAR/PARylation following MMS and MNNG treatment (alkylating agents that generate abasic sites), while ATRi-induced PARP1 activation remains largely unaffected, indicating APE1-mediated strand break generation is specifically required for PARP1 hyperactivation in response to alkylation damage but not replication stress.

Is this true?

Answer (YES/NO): NO